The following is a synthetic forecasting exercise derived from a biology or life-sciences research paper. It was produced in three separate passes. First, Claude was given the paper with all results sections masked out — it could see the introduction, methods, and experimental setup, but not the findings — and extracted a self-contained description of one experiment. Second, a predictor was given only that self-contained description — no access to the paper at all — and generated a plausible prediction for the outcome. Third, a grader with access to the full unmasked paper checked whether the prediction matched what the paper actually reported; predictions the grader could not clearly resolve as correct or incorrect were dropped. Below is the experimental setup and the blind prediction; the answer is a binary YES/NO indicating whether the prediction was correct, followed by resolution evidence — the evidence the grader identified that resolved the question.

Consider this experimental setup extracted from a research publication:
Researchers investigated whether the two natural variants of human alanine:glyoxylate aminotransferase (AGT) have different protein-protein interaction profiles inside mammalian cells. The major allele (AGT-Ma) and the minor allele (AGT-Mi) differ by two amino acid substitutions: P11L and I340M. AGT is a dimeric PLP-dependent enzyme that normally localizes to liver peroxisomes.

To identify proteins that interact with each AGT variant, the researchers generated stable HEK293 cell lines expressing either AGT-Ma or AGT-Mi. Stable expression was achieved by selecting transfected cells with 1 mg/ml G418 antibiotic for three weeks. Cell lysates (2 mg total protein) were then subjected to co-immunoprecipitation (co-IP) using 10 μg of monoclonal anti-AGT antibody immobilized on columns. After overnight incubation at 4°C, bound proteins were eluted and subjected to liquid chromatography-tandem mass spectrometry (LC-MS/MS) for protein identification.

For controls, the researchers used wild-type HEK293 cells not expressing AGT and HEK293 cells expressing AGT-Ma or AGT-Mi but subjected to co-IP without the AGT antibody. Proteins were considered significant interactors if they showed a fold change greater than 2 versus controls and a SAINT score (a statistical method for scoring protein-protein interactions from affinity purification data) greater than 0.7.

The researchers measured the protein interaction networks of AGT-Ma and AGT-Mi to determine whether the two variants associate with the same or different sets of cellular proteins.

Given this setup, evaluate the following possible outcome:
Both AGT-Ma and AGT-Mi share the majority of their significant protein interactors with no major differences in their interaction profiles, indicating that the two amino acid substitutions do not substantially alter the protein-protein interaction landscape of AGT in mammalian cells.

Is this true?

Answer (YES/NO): NO